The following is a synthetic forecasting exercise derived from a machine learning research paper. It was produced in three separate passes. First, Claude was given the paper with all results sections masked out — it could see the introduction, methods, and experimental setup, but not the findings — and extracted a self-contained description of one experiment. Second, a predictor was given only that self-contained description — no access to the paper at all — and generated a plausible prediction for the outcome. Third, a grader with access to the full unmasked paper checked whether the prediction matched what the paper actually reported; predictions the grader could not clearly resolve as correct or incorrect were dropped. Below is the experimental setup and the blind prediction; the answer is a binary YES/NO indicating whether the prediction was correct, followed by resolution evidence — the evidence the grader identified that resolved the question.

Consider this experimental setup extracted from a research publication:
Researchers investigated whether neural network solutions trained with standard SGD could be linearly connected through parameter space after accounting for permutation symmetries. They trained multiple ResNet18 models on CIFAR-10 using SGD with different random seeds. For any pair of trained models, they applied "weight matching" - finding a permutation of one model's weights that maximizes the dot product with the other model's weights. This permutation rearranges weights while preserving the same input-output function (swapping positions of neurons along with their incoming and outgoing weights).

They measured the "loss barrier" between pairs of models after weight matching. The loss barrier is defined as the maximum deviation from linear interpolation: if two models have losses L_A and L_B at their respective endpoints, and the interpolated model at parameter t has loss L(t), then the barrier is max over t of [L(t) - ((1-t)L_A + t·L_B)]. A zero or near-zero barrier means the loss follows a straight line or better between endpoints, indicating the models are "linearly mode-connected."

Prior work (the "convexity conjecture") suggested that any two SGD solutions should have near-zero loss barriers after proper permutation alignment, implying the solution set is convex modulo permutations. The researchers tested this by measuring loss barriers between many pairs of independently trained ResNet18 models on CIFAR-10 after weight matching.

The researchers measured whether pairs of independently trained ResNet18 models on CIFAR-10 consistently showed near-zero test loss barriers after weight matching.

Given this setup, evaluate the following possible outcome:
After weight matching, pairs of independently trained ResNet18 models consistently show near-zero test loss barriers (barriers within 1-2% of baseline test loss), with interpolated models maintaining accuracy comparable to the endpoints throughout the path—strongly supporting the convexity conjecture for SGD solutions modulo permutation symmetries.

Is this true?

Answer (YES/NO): NO